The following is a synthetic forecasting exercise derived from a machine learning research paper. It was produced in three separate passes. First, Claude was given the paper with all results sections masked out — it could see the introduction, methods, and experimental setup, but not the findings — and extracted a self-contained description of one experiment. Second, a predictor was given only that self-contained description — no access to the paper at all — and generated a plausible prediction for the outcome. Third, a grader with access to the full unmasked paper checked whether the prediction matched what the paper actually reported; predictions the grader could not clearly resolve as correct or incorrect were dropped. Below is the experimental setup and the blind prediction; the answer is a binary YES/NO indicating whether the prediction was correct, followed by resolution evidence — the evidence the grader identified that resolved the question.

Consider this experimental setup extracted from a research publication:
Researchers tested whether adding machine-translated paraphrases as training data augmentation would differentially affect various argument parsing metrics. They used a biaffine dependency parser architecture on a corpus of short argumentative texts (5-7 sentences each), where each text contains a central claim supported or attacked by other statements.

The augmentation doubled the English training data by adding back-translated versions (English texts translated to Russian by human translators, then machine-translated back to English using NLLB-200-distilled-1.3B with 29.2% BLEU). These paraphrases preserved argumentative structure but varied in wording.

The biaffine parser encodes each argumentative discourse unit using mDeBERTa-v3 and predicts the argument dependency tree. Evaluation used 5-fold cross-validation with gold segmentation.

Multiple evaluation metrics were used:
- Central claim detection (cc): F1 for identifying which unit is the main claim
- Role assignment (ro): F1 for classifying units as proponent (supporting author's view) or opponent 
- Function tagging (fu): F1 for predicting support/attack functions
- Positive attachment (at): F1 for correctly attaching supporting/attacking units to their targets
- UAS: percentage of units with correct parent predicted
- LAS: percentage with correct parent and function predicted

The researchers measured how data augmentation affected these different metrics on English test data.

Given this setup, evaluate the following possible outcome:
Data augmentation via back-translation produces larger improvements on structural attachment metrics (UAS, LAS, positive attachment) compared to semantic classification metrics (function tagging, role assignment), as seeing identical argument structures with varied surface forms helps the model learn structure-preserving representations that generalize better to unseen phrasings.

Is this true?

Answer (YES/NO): YES